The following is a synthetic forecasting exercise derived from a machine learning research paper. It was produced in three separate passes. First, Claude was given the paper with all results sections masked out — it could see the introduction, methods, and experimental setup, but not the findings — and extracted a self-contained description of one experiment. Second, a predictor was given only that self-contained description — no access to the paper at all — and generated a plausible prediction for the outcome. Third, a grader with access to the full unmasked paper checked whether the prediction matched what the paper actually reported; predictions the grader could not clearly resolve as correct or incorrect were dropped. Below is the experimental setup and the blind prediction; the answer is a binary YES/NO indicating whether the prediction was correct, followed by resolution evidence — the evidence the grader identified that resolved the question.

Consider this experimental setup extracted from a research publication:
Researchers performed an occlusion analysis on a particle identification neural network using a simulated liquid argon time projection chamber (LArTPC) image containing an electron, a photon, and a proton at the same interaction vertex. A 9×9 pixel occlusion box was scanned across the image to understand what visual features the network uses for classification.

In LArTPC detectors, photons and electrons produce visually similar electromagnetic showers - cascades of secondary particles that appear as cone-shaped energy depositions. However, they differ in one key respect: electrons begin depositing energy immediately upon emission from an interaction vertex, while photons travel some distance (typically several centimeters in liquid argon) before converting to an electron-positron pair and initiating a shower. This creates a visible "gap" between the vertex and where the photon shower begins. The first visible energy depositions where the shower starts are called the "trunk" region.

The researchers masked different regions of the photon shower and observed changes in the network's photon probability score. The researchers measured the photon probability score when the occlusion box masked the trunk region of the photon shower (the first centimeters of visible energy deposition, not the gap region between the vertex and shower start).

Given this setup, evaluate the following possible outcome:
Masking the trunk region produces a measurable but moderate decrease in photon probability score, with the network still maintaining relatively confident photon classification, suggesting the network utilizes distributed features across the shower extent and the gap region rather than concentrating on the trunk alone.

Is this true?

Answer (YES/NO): NO